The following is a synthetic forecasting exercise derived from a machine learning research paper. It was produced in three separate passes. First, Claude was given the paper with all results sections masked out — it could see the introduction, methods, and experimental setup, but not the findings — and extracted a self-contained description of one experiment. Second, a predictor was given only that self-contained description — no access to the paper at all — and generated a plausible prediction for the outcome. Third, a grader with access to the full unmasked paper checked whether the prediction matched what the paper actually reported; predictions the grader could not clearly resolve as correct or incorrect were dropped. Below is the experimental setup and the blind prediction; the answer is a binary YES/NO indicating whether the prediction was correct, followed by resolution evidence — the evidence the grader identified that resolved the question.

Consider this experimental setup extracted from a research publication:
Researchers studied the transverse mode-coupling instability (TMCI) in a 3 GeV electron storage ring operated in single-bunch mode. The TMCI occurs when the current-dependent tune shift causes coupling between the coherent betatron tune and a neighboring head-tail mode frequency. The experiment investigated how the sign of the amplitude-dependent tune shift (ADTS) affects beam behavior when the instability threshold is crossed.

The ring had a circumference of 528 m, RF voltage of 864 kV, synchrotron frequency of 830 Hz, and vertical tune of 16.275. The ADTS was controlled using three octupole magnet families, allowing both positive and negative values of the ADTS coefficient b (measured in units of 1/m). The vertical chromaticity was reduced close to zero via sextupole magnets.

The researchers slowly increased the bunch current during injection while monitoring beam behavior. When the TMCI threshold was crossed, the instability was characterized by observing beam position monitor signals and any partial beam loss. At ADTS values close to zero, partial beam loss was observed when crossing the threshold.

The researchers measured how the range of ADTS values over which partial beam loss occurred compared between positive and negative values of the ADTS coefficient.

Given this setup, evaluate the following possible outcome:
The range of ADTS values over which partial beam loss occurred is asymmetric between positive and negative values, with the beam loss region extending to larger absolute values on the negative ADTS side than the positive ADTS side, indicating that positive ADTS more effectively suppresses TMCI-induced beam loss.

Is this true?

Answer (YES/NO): NO